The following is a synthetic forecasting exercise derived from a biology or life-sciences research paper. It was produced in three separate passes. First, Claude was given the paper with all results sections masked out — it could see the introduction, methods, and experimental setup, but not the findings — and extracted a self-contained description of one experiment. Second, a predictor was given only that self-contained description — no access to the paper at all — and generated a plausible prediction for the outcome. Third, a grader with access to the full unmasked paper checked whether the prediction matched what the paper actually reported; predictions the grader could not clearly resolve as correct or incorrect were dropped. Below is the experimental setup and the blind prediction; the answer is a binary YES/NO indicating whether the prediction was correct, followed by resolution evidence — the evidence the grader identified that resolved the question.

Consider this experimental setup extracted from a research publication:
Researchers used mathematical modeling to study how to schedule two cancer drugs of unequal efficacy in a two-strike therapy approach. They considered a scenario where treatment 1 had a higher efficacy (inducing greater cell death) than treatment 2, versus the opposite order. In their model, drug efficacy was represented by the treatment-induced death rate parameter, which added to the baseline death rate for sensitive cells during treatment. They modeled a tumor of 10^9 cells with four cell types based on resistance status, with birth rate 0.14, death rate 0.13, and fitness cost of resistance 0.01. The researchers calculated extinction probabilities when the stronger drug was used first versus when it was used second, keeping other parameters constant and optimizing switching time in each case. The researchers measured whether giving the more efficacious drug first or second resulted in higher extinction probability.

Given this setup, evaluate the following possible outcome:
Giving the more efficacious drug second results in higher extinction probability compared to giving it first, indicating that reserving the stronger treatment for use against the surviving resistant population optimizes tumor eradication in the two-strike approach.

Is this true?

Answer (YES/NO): YES